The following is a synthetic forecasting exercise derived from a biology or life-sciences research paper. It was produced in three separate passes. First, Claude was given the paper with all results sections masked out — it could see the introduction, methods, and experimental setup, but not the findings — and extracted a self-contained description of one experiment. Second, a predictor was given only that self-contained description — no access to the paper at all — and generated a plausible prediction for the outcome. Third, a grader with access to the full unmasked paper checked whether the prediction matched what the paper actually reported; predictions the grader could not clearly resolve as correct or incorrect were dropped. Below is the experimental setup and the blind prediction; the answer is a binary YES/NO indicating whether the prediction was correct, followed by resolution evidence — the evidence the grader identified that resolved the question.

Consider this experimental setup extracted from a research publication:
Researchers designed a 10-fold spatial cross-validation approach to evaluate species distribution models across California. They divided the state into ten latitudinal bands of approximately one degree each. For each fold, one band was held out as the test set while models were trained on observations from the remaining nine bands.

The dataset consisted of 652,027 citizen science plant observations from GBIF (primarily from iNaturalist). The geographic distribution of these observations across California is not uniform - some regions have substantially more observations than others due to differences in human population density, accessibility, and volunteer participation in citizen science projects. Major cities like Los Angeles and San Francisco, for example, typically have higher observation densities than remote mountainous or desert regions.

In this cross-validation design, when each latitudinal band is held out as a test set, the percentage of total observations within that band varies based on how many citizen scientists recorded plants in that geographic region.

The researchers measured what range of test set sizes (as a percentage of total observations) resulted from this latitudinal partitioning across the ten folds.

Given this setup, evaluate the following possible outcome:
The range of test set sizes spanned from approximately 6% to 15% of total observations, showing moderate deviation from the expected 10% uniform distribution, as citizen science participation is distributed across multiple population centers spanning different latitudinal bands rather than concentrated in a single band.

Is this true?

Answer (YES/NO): NO